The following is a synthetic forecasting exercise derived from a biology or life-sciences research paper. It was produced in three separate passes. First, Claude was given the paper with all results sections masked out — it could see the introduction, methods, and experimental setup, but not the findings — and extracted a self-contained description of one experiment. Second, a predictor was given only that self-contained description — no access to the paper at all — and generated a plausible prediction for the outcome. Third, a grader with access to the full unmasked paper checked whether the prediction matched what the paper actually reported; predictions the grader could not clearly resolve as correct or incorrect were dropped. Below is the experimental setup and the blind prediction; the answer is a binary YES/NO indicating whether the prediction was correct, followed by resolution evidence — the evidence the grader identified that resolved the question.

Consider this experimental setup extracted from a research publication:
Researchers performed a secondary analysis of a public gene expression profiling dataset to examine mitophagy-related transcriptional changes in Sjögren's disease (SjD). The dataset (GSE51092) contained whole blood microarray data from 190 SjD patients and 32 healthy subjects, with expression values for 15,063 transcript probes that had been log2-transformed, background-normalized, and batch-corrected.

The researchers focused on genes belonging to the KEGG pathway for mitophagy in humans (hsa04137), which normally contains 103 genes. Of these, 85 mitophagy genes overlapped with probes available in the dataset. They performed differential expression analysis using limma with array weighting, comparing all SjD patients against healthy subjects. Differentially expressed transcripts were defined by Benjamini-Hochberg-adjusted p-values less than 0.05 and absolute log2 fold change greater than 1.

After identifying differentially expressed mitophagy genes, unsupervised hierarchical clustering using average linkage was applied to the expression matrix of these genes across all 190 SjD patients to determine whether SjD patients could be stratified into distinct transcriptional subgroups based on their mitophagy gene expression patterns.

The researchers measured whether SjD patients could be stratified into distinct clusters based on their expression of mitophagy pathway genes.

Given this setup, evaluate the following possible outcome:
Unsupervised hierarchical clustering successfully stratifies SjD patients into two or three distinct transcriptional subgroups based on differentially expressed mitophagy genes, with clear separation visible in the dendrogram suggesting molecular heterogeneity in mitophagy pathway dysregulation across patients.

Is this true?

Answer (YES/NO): NO